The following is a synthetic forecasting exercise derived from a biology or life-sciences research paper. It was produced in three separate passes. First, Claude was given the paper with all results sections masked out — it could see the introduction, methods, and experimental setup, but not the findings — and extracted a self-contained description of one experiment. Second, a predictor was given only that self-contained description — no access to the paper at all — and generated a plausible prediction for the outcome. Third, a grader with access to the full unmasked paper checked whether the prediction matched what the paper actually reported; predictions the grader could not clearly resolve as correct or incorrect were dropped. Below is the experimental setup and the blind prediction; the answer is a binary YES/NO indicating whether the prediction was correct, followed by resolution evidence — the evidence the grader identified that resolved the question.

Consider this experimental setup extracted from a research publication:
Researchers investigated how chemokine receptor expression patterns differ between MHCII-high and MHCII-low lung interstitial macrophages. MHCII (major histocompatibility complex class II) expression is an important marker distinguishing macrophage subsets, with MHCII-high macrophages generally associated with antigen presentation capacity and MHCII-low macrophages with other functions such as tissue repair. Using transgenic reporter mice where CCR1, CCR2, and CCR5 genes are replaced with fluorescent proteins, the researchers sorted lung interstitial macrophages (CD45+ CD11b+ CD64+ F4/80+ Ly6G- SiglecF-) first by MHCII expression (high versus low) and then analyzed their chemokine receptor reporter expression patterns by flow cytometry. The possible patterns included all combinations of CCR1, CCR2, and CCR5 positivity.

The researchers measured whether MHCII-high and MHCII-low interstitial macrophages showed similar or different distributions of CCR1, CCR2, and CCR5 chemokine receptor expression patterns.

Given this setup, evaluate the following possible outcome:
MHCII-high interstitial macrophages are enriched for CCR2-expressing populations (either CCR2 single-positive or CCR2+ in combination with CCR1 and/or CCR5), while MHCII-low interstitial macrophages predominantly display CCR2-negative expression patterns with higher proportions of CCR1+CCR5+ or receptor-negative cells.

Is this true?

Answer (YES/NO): YES